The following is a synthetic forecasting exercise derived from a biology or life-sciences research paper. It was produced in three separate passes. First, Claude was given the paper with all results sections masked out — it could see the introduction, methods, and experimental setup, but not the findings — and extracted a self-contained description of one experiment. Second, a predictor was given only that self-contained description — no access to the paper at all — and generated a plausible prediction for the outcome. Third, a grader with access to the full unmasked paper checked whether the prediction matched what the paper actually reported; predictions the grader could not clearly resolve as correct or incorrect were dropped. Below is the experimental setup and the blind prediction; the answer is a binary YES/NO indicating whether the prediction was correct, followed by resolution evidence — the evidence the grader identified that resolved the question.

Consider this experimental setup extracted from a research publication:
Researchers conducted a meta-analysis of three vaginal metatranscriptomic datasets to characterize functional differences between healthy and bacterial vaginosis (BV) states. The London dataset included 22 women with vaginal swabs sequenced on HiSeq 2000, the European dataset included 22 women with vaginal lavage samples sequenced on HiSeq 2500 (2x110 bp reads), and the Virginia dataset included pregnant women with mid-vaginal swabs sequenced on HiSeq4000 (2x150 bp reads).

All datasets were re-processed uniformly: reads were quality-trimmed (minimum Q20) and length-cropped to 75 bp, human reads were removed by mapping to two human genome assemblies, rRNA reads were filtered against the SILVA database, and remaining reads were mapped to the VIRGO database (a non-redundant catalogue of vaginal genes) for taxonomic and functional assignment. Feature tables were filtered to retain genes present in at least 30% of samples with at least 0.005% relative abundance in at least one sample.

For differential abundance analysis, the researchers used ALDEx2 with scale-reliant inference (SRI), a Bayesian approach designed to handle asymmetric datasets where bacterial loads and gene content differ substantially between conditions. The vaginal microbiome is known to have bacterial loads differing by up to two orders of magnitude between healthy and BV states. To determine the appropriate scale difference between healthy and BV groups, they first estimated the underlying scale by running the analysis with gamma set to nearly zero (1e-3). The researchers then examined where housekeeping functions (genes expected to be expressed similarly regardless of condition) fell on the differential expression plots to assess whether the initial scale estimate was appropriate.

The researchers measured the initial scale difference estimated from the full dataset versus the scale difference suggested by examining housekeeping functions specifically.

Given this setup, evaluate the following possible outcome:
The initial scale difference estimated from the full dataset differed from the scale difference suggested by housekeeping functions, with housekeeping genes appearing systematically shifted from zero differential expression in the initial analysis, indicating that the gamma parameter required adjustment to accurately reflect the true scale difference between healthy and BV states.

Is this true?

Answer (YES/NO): YES